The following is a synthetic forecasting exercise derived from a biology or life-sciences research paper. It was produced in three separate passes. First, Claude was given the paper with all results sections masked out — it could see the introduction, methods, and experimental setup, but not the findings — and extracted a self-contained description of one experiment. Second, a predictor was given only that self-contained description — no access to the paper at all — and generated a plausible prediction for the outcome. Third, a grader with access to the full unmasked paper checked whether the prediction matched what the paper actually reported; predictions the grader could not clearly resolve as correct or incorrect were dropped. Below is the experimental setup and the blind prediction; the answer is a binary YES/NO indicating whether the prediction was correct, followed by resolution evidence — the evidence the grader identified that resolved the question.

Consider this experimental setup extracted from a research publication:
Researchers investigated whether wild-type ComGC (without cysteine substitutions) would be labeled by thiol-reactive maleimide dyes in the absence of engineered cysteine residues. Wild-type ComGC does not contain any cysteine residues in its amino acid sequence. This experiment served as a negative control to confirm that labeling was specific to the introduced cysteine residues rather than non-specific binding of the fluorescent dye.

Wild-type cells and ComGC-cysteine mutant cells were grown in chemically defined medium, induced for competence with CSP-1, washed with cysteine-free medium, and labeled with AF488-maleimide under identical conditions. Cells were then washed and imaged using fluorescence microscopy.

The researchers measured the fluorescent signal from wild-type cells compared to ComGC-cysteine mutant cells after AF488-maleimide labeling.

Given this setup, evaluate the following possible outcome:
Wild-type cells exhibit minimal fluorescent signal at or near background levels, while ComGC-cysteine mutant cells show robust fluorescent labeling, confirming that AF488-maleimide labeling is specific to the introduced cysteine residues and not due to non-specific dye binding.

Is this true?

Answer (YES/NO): NO